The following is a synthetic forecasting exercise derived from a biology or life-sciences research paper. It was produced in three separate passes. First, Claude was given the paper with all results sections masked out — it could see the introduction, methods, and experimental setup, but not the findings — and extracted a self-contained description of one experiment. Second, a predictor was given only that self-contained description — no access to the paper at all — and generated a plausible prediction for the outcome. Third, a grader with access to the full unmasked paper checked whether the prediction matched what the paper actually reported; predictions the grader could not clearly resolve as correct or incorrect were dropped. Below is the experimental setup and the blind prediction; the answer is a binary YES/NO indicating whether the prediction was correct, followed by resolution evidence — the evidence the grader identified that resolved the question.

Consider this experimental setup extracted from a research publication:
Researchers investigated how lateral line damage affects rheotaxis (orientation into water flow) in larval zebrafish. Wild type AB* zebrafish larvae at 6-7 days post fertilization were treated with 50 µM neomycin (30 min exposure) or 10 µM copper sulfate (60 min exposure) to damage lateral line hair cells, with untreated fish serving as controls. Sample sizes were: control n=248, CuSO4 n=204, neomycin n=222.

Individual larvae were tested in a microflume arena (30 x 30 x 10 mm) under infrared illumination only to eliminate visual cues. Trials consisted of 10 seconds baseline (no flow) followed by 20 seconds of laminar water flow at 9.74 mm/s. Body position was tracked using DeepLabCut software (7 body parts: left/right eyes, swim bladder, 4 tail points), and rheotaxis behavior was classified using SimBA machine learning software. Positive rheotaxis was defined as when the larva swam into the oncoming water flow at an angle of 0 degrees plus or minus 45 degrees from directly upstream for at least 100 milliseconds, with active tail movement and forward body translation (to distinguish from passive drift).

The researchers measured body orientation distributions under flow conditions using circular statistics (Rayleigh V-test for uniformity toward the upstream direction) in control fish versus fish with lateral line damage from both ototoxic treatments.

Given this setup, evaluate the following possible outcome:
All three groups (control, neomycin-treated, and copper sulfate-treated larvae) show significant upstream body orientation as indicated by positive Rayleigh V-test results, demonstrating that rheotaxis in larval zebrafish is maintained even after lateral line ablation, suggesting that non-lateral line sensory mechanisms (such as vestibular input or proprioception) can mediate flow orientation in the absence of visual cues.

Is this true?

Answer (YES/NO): YES